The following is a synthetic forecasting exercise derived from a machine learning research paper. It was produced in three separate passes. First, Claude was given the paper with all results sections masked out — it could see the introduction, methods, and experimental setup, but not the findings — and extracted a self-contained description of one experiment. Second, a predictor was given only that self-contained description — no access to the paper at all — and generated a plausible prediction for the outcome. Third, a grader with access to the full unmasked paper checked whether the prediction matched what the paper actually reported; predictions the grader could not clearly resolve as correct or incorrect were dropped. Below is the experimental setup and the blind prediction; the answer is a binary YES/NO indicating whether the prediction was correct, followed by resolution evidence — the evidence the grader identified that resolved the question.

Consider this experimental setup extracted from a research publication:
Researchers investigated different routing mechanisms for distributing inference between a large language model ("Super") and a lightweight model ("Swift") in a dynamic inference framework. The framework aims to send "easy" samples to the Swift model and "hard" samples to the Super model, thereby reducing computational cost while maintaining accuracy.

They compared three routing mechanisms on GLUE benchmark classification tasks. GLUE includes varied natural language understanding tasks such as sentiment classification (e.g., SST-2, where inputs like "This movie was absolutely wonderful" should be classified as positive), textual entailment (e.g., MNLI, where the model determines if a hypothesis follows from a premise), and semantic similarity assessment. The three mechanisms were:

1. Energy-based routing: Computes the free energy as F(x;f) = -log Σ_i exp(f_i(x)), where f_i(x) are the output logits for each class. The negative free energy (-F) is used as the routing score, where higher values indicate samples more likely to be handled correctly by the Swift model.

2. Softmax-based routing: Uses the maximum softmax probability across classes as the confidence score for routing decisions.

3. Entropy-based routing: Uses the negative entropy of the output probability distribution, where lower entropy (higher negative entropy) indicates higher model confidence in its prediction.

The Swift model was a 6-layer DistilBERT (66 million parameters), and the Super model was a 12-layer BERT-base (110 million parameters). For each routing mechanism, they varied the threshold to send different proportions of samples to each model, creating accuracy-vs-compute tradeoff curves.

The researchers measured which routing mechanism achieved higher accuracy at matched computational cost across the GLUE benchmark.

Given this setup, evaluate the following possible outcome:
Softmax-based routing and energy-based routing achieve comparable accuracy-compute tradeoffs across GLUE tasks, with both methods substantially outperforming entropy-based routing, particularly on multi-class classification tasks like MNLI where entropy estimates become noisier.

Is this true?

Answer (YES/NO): NO